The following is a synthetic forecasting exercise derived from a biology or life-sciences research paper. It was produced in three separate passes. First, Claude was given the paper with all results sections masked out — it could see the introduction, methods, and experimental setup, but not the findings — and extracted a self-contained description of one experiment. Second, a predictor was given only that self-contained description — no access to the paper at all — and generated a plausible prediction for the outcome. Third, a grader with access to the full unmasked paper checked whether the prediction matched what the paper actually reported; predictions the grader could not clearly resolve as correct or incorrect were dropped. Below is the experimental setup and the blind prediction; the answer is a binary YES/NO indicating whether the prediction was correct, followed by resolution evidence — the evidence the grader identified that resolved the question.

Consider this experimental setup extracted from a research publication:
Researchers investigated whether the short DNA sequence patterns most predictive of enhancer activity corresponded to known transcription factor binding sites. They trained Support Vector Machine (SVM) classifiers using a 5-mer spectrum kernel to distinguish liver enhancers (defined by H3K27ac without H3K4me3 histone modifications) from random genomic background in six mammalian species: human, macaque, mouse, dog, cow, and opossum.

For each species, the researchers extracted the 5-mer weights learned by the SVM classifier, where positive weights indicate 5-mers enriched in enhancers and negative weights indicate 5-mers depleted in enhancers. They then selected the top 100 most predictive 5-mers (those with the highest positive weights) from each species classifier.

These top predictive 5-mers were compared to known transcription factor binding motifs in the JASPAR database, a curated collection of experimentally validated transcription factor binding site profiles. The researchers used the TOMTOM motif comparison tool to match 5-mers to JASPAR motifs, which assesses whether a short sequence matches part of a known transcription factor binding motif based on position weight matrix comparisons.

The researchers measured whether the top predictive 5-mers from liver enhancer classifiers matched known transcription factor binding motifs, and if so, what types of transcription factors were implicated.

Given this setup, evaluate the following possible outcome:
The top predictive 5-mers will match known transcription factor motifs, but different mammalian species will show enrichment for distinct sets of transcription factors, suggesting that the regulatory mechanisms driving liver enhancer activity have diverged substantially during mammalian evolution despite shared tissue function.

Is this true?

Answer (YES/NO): NO